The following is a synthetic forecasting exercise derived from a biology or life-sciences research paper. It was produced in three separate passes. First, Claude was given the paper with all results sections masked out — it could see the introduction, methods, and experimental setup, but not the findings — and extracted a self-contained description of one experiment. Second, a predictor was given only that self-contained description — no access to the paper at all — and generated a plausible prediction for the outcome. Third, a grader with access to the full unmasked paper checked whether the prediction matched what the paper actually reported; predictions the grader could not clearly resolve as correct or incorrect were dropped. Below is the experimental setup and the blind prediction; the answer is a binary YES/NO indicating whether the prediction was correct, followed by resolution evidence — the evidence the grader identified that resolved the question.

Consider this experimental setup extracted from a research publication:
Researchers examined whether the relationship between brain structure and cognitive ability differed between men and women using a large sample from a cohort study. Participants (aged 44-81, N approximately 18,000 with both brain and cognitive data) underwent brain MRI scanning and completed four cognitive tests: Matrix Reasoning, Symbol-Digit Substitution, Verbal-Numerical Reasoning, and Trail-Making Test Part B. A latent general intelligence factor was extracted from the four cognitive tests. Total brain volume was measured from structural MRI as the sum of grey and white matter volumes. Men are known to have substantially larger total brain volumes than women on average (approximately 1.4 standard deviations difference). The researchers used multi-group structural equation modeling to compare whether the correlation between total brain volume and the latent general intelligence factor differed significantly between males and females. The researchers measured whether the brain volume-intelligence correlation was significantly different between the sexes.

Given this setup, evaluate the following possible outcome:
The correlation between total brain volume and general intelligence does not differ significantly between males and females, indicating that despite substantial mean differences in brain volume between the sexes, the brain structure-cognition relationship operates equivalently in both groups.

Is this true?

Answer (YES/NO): YES